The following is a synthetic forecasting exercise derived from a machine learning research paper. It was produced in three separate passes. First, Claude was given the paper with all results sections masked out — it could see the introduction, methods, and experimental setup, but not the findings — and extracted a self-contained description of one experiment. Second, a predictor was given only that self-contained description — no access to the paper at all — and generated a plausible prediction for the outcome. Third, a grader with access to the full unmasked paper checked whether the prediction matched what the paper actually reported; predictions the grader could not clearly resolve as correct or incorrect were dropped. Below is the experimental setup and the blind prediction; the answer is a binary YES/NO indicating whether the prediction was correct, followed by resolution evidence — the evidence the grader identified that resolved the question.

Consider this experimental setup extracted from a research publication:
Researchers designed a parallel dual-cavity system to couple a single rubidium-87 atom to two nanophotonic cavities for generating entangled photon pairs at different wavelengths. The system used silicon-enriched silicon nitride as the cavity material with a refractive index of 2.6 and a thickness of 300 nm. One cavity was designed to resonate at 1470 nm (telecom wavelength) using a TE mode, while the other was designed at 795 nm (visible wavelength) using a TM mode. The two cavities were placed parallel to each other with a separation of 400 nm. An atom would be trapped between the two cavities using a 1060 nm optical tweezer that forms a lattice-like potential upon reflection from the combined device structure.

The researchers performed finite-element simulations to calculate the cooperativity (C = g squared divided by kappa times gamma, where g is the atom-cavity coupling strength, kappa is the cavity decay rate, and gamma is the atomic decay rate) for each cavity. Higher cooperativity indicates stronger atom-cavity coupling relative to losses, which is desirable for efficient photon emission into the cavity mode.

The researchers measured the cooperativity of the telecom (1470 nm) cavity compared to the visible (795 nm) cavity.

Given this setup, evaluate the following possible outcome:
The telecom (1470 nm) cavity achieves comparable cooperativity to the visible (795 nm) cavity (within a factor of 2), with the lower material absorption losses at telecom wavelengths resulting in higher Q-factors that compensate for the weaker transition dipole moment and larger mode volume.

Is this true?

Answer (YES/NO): NO